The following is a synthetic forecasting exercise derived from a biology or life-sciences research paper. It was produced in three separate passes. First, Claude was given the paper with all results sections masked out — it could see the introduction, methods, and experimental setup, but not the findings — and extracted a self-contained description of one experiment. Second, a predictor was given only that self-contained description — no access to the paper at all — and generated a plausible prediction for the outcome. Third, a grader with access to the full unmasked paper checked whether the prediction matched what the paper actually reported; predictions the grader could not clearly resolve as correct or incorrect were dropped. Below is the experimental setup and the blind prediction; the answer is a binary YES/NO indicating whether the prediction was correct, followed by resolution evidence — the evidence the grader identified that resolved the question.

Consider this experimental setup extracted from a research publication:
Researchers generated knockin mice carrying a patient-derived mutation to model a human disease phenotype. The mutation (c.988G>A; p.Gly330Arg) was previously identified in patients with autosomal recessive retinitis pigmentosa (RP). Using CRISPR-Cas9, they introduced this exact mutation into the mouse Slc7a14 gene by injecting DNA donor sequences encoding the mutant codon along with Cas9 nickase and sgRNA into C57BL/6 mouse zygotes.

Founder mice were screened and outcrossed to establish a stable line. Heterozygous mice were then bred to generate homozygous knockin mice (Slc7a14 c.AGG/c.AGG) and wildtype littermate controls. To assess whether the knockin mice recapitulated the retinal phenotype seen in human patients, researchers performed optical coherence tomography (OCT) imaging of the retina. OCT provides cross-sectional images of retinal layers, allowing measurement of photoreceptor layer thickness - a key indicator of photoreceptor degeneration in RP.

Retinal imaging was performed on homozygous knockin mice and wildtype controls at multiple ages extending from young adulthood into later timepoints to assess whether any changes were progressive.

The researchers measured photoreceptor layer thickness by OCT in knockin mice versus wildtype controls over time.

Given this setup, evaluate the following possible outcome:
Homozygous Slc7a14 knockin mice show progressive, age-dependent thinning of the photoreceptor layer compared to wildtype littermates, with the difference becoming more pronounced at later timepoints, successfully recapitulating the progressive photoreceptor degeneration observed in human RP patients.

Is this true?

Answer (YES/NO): NO